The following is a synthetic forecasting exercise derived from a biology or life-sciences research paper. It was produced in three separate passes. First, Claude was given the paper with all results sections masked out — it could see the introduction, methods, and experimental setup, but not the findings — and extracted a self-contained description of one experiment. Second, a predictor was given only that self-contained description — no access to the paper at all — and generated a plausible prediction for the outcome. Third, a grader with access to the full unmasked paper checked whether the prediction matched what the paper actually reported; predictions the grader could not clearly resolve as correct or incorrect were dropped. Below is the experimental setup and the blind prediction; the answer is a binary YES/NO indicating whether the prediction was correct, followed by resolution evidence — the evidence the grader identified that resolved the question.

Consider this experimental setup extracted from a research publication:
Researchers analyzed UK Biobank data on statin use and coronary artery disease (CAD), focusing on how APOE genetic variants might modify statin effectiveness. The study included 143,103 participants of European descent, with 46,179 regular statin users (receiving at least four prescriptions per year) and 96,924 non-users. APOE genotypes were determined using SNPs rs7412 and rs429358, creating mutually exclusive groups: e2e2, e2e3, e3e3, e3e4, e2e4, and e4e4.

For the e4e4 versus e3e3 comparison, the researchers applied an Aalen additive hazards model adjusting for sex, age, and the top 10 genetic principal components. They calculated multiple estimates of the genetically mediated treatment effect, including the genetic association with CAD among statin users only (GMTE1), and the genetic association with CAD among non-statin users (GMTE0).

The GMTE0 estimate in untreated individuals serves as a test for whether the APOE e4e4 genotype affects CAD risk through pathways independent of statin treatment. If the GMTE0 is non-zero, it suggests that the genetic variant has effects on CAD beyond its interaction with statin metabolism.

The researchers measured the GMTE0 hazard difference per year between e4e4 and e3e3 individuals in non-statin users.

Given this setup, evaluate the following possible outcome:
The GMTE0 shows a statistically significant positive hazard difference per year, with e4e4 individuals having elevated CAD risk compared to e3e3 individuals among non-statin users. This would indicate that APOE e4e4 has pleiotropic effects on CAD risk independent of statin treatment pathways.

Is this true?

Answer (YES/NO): NO